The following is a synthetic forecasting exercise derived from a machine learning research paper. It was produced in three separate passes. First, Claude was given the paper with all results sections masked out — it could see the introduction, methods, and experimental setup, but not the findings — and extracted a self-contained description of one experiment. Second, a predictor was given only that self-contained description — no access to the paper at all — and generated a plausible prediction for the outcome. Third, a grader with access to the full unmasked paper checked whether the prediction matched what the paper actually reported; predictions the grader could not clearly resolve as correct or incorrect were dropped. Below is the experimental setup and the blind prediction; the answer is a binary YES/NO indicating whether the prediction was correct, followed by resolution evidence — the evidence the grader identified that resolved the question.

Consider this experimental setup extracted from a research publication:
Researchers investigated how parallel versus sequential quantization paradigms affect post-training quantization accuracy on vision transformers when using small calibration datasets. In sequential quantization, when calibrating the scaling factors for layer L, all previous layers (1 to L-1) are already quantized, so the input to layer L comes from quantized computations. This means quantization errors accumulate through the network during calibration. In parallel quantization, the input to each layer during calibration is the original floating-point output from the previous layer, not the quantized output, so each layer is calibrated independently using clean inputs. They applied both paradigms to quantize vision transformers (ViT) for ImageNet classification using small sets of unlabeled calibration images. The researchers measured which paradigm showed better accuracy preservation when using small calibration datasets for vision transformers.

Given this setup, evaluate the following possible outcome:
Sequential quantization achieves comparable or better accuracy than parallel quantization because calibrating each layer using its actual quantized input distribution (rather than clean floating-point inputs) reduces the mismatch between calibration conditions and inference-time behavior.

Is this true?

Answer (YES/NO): NO